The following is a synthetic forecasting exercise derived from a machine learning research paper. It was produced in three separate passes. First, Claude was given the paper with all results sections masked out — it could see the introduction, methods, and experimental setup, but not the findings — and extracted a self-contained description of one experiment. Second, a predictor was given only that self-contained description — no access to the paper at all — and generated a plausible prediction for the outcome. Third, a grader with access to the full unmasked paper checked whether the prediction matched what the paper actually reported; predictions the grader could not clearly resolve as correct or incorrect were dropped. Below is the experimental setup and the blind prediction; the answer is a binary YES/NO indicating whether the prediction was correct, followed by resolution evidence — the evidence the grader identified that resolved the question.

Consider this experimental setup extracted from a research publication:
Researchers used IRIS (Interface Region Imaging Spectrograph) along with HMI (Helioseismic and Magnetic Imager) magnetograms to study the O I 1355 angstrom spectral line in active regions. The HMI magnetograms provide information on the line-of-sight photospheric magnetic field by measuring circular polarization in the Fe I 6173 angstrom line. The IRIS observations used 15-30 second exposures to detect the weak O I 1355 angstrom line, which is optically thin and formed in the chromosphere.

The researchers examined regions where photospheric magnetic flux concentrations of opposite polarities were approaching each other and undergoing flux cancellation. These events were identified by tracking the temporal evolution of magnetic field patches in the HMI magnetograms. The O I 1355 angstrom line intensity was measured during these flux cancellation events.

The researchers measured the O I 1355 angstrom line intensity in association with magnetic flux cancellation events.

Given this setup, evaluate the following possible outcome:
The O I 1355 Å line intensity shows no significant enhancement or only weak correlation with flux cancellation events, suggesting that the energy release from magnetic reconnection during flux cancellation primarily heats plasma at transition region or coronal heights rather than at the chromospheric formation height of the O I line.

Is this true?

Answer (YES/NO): NO